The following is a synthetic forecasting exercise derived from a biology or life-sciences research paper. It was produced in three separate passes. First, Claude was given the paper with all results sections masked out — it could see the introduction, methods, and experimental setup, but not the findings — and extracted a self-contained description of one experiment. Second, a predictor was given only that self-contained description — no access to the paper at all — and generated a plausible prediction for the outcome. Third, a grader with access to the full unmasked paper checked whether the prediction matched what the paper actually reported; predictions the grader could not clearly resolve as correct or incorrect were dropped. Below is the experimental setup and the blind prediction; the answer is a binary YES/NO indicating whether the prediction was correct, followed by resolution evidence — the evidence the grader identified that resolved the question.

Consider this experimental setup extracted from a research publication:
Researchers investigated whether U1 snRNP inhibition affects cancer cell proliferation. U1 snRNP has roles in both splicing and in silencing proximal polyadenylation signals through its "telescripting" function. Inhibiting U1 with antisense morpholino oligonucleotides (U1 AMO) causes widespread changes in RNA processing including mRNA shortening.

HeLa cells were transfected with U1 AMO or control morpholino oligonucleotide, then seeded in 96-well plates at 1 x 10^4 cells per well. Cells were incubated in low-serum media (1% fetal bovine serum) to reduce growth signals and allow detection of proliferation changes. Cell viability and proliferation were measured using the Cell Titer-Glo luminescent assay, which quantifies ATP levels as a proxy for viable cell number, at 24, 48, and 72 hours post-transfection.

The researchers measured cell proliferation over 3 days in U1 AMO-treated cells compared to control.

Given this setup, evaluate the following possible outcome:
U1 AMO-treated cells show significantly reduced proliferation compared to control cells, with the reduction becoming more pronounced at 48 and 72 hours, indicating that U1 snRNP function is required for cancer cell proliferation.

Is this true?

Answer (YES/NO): NO